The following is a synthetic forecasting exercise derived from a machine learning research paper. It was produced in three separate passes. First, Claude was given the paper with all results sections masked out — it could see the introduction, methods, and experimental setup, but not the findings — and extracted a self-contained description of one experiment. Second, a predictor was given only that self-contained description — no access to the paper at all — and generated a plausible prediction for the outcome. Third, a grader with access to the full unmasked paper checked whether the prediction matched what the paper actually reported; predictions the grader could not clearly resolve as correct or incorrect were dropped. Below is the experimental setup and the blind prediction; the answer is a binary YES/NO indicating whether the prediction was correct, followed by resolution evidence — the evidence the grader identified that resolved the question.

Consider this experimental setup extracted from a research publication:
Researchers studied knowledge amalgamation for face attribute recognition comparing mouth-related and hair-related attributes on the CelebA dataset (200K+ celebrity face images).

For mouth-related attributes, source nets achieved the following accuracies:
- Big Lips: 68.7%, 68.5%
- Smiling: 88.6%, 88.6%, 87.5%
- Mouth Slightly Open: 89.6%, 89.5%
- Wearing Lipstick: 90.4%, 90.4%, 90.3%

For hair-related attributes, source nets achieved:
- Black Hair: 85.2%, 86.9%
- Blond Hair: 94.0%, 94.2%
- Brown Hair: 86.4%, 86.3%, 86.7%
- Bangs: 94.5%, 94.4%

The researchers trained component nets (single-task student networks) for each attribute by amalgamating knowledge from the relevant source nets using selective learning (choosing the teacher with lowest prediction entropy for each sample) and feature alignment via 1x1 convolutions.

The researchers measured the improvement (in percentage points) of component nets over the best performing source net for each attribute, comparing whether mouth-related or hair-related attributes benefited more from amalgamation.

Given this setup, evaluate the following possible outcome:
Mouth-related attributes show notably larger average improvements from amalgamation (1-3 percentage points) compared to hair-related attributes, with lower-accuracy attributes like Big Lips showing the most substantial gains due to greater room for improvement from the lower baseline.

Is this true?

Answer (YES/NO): NO